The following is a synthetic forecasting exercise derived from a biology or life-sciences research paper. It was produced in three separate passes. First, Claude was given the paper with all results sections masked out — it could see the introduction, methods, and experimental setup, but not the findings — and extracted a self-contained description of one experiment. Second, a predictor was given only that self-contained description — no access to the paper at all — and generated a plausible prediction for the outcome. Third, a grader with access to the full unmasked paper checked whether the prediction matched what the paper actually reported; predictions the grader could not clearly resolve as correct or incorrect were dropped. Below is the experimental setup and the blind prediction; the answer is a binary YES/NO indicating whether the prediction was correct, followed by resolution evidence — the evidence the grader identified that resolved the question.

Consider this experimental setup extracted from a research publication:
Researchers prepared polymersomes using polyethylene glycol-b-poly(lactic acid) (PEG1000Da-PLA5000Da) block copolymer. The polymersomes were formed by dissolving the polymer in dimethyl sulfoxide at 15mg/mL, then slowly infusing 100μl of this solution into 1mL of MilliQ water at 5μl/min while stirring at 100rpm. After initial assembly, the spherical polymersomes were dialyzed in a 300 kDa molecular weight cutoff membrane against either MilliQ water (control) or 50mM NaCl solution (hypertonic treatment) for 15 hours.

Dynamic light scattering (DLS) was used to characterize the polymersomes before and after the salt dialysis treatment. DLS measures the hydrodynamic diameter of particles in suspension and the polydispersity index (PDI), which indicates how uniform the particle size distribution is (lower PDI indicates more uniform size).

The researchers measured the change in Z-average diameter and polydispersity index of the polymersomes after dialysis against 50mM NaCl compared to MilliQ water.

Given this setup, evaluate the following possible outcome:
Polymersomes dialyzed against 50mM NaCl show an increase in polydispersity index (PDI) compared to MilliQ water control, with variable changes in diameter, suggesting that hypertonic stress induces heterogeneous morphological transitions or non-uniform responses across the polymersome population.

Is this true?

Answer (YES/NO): NO